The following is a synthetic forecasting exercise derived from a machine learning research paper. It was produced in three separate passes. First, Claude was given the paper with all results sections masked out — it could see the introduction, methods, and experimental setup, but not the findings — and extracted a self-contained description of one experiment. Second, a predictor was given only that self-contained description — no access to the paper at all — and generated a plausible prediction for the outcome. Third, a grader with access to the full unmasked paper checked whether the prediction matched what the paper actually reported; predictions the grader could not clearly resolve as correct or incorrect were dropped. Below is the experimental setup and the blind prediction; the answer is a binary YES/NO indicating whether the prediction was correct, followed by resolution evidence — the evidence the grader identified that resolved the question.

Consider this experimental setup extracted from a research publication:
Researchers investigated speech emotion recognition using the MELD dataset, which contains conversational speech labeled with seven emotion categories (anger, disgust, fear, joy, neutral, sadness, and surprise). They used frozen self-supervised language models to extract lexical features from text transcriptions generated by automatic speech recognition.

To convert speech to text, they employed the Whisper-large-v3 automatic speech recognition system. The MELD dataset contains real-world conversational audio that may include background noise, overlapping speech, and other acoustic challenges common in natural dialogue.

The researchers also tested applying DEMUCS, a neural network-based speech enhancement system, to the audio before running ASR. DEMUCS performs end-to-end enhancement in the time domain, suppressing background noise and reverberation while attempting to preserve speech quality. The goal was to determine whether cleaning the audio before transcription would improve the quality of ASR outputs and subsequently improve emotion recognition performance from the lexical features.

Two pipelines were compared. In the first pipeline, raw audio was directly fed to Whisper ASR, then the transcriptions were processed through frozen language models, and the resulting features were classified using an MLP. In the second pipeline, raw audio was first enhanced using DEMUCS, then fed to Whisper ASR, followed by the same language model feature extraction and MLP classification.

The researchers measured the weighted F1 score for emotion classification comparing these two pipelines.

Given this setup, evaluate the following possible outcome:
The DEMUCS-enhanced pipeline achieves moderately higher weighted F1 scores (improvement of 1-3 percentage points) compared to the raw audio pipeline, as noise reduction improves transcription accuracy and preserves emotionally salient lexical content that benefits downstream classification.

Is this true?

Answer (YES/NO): NO